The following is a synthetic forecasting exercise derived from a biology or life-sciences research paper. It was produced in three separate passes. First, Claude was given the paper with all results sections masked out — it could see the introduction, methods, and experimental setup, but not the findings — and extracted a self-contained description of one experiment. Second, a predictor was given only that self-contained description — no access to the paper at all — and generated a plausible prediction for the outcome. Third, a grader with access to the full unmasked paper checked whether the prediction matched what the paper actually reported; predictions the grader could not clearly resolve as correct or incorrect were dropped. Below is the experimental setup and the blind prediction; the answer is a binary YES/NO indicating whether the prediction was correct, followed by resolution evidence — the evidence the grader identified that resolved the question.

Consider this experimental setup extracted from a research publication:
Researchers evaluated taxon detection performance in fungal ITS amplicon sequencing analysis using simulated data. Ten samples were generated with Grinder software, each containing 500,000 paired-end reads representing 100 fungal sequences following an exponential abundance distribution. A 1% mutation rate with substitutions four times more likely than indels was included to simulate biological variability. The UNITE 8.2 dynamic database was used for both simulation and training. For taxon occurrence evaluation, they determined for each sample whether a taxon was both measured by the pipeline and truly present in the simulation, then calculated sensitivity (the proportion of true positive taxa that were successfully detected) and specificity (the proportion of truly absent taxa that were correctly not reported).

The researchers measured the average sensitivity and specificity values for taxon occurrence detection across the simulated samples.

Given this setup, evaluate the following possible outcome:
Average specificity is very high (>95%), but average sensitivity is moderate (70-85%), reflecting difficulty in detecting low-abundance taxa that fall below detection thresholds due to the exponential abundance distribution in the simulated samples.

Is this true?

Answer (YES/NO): NO